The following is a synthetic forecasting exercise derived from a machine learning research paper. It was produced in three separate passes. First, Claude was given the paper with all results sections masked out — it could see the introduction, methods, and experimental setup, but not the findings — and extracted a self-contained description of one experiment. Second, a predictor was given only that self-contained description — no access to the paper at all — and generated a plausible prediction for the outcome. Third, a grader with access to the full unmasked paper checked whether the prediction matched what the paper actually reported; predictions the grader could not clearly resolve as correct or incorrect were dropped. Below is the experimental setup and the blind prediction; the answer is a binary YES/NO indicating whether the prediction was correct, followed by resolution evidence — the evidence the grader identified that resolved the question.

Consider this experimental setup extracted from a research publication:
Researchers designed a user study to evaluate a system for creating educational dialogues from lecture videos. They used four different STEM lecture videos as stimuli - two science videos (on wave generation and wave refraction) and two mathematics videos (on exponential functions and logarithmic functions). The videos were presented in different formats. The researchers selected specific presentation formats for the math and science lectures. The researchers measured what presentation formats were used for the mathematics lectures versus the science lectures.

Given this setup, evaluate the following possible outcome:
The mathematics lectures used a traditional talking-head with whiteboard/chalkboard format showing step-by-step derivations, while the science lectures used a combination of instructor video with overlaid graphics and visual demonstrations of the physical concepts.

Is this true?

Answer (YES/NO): NO